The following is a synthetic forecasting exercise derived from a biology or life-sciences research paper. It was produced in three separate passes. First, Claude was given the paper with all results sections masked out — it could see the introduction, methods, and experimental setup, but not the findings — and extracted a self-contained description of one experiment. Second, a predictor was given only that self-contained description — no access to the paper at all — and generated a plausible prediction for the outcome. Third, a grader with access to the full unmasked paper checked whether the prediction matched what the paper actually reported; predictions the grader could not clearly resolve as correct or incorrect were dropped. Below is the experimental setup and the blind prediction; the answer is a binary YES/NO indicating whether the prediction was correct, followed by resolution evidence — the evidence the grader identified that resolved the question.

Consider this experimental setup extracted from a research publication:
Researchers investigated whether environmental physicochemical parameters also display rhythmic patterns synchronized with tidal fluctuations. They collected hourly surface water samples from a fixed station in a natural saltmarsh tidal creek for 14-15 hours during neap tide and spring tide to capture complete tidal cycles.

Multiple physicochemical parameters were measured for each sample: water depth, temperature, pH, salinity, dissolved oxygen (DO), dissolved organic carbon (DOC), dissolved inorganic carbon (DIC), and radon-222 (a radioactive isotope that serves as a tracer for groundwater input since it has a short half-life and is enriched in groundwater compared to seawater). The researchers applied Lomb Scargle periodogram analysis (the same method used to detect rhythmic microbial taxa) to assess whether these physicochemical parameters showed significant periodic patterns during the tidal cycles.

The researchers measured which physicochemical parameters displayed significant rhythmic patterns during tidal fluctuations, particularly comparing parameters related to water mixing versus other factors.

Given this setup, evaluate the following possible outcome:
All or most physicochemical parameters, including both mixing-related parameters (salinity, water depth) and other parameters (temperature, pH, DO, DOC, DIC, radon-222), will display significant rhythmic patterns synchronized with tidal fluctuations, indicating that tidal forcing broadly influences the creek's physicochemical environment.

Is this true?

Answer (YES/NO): YES